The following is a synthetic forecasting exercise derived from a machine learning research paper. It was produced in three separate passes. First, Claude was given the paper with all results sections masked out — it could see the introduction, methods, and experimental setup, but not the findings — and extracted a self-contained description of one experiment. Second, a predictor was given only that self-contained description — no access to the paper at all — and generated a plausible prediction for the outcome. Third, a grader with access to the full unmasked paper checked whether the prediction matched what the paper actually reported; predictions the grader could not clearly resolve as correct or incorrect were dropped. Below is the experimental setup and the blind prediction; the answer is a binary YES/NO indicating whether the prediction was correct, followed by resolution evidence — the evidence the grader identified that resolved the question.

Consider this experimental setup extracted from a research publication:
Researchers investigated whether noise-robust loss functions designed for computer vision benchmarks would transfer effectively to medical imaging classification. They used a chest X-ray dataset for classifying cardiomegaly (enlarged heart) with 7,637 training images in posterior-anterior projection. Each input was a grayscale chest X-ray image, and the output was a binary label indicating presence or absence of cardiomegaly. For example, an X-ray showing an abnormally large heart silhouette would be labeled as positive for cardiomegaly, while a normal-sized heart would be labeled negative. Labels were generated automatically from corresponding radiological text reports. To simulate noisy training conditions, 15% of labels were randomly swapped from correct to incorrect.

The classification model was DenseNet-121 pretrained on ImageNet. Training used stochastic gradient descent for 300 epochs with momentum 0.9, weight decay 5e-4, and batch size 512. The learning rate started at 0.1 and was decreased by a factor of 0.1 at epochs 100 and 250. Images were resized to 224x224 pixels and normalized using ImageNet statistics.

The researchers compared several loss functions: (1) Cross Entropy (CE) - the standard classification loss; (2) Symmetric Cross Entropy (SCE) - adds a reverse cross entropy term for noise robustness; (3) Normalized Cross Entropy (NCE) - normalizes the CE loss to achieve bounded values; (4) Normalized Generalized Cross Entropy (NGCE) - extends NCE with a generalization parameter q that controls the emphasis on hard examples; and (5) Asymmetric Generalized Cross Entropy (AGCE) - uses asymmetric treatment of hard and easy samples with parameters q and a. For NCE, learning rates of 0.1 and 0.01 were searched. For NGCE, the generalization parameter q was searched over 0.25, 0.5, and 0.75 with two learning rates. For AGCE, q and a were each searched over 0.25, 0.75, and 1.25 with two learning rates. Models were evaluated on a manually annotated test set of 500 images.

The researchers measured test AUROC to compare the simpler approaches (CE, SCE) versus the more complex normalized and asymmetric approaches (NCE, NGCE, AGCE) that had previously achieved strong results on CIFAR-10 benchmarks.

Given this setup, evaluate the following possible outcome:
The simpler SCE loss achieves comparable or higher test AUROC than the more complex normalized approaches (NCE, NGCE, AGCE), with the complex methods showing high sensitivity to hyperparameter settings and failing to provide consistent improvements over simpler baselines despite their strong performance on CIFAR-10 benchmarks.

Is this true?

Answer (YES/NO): YES